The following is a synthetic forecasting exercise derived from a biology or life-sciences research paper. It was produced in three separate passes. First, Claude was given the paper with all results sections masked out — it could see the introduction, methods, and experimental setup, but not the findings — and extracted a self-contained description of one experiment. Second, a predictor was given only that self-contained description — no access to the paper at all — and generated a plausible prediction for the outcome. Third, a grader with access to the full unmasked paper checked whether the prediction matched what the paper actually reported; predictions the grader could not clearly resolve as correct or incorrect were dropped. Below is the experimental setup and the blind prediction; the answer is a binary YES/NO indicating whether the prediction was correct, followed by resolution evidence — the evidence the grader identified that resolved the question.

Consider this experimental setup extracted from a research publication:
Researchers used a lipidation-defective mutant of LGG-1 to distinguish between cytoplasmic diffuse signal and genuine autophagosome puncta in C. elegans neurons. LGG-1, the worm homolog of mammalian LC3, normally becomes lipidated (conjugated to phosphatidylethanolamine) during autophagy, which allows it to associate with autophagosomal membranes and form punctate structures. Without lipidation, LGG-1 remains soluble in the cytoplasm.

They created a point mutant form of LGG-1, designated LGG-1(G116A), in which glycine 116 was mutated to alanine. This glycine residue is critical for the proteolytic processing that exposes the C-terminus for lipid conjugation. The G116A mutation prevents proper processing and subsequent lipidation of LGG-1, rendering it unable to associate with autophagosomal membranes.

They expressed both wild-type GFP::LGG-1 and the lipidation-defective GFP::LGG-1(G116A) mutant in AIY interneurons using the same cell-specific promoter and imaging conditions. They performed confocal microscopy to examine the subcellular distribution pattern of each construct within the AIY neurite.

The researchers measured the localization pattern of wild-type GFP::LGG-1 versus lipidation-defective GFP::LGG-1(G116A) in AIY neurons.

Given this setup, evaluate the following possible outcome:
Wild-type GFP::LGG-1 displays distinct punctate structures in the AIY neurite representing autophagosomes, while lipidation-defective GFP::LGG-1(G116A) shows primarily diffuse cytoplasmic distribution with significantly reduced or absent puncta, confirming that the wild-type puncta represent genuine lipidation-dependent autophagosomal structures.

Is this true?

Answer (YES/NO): YES